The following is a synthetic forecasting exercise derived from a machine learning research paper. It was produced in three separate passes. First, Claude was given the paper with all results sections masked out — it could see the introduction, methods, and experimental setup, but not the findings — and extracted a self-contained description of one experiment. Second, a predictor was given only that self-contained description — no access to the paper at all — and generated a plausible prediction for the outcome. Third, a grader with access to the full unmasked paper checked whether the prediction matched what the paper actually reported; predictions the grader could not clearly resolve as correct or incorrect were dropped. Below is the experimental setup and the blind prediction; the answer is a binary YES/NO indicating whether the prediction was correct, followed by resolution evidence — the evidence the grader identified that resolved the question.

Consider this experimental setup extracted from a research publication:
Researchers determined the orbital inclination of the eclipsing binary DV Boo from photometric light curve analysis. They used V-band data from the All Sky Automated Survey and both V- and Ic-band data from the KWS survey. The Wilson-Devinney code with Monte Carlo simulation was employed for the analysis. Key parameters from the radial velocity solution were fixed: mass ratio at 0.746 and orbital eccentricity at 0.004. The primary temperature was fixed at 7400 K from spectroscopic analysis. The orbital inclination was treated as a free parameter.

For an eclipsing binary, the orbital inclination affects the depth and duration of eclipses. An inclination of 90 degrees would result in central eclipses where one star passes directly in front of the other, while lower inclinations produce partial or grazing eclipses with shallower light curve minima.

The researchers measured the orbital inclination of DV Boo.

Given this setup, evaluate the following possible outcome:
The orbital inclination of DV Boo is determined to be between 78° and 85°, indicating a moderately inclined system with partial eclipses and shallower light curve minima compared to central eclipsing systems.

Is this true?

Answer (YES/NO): YES